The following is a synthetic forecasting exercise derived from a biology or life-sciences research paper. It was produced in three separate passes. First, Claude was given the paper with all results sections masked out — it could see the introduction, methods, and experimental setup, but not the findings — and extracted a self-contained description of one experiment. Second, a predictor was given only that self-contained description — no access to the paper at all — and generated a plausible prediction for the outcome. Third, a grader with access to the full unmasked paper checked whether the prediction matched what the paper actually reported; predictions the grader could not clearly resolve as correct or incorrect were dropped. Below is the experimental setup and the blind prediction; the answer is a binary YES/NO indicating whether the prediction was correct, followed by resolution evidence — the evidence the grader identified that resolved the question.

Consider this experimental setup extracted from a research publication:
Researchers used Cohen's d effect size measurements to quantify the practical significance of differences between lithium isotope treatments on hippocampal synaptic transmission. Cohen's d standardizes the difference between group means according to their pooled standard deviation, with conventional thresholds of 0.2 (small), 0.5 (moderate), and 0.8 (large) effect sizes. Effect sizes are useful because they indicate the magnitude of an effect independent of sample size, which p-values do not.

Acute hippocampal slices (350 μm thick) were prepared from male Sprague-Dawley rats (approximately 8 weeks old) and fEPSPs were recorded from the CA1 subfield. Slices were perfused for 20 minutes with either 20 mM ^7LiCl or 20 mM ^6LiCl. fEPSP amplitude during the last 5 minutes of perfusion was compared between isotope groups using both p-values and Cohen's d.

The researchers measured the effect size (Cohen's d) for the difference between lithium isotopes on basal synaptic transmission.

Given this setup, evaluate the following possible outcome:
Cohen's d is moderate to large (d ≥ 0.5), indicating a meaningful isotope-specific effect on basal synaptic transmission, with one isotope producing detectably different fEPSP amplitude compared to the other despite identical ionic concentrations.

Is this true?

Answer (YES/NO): YES